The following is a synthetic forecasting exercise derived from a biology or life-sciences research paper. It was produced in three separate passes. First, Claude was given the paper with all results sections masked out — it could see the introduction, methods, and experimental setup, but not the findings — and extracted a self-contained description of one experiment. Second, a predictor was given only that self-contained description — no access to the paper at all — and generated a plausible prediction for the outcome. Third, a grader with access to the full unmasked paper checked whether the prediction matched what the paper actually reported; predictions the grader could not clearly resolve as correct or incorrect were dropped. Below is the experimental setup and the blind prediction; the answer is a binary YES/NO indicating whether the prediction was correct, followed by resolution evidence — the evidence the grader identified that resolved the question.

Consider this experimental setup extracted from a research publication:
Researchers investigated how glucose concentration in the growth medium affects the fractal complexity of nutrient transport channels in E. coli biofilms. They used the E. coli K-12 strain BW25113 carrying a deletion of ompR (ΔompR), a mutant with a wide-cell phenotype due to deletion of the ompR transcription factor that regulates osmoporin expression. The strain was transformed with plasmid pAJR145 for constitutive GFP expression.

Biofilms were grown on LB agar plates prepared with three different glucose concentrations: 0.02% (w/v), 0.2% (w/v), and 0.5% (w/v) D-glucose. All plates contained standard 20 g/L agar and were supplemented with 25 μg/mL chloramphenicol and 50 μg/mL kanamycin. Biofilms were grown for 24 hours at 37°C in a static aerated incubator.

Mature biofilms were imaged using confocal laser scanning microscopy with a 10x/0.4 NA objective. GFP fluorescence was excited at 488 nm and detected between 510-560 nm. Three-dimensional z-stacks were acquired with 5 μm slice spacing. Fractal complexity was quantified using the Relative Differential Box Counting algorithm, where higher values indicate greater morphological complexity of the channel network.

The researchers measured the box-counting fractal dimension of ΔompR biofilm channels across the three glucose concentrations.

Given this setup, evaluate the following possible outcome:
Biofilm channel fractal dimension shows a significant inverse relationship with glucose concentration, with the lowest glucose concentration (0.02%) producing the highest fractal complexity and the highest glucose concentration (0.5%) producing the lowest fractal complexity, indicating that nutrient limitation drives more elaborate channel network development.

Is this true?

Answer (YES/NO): NO